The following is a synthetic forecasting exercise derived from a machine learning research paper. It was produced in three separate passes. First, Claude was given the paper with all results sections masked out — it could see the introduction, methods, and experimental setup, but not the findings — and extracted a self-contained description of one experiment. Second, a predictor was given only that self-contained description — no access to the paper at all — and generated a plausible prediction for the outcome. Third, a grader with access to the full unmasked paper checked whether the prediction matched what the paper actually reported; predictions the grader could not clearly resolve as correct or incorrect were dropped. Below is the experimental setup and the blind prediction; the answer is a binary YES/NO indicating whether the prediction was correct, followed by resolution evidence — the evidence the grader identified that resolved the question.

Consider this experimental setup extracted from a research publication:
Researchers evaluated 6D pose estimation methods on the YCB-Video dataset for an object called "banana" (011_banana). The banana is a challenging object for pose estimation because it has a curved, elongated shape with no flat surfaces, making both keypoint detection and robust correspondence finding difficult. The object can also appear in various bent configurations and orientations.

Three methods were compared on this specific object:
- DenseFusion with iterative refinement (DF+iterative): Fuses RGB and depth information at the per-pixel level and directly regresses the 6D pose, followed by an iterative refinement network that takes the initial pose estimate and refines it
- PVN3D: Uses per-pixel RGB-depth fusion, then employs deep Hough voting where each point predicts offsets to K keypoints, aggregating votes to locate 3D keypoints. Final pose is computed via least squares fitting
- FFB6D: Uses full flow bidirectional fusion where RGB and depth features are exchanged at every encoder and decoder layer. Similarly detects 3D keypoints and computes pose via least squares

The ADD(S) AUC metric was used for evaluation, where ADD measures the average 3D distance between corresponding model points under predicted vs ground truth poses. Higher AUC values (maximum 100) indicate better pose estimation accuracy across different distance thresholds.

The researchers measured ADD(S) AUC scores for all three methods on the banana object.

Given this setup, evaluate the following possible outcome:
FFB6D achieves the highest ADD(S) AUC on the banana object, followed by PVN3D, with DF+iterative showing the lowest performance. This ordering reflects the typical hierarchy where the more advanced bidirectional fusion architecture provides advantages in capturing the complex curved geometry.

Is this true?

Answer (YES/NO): YES